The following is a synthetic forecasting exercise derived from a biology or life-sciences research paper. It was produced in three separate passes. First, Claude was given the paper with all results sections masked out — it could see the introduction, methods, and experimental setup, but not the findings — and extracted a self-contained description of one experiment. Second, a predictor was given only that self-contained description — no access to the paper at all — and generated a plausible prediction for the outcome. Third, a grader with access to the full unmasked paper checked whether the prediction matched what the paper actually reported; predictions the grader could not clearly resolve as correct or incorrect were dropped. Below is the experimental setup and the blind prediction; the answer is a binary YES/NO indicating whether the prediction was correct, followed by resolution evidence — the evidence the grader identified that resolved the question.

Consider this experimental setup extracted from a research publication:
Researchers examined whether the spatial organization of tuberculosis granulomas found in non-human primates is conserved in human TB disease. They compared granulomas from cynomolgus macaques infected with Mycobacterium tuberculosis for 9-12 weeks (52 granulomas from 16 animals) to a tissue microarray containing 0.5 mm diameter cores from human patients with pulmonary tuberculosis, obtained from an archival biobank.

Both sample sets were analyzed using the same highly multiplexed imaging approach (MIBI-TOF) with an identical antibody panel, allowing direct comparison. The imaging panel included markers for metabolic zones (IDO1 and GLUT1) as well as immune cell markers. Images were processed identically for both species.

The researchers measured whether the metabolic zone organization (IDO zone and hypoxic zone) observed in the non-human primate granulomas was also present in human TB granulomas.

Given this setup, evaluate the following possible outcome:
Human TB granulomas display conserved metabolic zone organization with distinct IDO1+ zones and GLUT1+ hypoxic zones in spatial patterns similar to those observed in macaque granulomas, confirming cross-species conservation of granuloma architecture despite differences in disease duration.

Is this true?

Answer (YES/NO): YES